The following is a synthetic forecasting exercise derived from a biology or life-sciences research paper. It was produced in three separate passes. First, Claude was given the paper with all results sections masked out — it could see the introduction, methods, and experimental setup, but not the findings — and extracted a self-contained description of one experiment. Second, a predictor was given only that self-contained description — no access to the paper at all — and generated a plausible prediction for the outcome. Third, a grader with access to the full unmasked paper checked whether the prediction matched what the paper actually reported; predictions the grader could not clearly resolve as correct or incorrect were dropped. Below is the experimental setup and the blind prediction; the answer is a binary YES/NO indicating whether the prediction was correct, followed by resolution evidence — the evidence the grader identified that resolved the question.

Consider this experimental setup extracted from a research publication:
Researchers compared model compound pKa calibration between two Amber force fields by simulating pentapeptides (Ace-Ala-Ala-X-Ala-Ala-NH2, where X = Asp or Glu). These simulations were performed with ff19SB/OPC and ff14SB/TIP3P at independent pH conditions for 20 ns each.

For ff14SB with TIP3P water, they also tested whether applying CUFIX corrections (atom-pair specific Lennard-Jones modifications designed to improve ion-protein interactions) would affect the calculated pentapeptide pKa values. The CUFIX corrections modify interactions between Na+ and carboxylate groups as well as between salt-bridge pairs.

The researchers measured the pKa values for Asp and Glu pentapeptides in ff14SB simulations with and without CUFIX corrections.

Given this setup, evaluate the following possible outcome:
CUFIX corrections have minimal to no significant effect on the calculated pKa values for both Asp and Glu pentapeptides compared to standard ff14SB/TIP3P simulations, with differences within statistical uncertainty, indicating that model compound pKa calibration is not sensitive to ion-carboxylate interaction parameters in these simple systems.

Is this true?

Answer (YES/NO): YES